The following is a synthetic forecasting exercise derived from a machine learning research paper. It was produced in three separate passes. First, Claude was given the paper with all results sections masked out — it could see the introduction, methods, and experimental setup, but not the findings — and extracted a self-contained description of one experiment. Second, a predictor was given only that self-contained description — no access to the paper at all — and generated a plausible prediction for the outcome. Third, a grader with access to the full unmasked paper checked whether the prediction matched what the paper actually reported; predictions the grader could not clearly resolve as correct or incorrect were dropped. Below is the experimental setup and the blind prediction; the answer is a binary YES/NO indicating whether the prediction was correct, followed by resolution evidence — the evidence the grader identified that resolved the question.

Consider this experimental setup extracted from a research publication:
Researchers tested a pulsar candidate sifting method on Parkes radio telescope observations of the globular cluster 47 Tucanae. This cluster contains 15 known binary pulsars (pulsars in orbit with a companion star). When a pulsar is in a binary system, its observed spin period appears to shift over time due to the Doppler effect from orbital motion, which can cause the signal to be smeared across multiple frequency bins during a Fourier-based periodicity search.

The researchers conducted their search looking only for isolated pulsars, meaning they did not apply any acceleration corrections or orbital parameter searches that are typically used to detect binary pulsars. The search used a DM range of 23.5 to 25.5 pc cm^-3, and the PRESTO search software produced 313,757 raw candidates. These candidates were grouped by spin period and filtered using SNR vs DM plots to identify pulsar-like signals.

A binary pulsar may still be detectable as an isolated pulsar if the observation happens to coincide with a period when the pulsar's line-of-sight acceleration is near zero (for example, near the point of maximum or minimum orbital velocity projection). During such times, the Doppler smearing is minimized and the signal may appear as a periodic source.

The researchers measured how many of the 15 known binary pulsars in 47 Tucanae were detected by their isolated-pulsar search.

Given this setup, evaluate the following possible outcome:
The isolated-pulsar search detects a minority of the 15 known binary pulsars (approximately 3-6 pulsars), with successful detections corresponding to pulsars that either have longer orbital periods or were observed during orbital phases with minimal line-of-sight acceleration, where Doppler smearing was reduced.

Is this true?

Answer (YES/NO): YES